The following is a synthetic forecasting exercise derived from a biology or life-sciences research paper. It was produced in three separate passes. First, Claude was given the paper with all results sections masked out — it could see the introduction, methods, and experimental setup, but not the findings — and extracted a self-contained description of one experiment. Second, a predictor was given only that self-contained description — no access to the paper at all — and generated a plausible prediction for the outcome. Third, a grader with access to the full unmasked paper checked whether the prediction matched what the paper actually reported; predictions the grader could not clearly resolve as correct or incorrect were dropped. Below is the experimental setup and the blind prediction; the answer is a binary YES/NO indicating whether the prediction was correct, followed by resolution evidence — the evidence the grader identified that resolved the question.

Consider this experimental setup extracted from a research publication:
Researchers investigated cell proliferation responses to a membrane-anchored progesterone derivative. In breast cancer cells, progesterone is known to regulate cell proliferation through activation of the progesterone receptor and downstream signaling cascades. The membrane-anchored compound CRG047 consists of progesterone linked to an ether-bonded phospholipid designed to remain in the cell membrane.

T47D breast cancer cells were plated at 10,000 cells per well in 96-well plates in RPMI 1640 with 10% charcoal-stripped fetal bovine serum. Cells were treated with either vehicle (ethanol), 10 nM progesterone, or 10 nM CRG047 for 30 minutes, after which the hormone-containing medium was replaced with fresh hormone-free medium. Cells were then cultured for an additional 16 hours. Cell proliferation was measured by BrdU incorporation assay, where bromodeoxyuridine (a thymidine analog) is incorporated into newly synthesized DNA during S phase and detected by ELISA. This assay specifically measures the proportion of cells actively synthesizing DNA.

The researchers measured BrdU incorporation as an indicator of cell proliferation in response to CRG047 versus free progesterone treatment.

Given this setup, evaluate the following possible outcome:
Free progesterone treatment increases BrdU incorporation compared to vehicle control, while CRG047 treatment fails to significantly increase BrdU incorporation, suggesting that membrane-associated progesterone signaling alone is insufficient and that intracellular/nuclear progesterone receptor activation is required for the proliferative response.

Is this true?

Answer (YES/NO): NO